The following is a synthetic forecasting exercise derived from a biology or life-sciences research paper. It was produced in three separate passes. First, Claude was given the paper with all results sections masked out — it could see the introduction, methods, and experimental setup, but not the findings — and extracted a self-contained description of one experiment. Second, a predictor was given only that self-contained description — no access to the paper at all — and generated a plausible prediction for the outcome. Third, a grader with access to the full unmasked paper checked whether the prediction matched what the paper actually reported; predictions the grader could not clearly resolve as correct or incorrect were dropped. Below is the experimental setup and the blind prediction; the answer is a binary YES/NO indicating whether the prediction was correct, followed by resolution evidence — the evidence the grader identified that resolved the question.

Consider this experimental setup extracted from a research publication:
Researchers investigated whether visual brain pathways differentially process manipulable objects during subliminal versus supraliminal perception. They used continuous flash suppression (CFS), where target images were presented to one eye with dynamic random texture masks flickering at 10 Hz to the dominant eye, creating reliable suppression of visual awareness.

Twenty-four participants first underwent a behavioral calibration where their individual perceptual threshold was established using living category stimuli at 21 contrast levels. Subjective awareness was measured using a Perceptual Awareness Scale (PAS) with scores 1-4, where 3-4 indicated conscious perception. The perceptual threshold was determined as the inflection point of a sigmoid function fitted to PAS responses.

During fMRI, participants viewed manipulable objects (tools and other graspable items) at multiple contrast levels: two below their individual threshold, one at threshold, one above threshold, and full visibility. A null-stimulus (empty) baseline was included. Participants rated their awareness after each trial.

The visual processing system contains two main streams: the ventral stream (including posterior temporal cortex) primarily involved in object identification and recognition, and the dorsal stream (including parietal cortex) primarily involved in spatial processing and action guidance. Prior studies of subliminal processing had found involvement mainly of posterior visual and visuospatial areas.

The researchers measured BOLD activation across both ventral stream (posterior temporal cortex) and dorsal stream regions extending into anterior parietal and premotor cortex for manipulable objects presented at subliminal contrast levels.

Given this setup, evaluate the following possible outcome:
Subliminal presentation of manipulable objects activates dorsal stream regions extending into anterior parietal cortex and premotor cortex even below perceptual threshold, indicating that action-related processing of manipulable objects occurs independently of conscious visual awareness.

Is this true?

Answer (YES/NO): YES